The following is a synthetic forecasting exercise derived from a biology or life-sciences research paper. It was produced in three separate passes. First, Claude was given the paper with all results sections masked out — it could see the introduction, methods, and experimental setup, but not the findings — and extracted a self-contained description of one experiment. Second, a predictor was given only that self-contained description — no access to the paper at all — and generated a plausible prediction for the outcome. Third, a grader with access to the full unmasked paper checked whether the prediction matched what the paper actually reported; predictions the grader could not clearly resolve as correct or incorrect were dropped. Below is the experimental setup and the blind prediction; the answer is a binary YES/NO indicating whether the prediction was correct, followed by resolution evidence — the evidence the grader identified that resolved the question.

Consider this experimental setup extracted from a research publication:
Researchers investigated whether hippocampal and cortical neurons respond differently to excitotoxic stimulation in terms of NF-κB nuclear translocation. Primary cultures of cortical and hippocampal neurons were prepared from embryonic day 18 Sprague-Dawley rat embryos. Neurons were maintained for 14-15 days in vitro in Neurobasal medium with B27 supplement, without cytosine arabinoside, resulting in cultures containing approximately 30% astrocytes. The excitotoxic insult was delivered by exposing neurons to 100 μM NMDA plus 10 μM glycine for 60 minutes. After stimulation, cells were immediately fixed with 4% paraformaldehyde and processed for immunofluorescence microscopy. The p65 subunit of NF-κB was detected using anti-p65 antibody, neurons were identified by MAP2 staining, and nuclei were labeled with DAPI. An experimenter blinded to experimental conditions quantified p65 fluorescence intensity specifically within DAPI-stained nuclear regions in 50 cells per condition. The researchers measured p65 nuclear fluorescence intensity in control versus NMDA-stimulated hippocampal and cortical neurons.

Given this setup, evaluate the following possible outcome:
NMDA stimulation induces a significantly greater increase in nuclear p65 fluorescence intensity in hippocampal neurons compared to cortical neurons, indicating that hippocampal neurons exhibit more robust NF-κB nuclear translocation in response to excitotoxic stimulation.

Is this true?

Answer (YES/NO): YES